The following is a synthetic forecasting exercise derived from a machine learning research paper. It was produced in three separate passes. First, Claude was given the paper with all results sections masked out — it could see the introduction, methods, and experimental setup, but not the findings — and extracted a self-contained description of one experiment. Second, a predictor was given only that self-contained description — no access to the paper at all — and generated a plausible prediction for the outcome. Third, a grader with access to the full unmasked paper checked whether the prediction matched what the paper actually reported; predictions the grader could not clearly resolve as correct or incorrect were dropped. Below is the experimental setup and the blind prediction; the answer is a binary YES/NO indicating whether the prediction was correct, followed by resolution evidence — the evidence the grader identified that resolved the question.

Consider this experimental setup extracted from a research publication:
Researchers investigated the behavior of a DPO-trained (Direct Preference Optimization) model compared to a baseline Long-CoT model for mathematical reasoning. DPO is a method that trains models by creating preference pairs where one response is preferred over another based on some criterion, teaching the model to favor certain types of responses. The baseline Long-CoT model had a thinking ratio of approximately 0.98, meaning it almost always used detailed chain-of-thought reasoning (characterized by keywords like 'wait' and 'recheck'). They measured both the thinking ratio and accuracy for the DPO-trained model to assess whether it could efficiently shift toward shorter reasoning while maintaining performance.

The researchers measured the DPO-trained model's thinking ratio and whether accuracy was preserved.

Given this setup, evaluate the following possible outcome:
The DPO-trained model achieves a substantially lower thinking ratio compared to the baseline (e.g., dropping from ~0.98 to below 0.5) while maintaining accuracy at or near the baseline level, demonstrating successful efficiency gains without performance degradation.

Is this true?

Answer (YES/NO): NO